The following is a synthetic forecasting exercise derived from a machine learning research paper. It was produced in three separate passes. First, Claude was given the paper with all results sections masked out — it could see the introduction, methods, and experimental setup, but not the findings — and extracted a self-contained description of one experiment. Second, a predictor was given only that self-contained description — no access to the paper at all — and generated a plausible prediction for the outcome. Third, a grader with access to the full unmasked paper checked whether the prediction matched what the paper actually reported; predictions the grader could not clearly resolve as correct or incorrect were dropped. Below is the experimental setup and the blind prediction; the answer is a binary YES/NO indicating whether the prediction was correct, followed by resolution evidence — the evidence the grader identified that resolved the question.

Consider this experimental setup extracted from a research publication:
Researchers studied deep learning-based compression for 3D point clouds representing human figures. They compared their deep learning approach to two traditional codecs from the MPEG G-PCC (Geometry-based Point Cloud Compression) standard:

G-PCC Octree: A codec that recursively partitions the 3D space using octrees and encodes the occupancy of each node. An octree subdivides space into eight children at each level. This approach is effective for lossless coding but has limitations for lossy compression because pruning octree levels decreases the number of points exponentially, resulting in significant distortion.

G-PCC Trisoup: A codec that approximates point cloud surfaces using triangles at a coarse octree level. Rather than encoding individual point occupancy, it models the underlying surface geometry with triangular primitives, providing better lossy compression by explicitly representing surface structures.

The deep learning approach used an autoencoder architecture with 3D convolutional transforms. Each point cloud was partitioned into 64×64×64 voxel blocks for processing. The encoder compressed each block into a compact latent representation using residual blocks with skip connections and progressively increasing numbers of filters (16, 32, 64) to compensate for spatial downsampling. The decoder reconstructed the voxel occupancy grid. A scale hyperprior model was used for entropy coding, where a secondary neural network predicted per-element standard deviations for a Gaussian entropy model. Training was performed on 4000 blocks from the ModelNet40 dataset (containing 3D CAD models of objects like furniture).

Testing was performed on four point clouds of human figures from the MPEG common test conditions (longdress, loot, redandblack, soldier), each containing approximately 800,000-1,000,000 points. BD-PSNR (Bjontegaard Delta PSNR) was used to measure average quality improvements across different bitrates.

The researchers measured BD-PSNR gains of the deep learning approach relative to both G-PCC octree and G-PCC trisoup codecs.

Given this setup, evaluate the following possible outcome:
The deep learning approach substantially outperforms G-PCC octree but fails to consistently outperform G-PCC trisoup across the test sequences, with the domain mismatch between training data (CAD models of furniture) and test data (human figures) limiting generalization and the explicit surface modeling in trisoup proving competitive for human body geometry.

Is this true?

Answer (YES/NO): NO